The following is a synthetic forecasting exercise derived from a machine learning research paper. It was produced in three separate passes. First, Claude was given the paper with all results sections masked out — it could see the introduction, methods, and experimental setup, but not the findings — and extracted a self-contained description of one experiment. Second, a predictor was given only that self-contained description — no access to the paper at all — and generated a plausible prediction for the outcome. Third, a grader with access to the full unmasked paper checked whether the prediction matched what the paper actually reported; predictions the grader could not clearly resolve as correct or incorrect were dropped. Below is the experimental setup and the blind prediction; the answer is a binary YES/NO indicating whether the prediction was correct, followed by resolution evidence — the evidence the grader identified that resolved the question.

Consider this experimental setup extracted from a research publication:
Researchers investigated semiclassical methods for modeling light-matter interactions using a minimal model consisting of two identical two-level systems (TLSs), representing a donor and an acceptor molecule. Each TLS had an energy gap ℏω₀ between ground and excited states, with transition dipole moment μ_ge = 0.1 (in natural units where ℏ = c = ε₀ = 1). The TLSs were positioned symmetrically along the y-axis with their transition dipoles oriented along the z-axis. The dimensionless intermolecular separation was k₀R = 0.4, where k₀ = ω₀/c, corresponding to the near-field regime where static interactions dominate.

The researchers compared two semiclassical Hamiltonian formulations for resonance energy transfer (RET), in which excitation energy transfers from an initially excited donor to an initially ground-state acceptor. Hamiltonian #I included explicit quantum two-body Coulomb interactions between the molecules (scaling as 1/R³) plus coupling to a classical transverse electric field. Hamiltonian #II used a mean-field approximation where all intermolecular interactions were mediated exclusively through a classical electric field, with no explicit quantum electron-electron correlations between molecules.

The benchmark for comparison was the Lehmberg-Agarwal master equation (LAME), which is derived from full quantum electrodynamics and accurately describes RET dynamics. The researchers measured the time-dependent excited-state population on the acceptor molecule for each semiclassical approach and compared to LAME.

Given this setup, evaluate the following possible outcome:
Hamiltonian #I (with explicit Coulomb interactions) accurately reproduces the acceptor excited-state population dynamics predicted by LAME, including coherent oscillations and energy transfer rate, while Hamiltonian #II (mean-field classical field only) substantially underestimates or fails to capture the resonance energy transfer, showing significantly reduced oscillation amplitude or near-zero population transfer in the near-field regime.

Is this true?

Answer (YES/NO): NO